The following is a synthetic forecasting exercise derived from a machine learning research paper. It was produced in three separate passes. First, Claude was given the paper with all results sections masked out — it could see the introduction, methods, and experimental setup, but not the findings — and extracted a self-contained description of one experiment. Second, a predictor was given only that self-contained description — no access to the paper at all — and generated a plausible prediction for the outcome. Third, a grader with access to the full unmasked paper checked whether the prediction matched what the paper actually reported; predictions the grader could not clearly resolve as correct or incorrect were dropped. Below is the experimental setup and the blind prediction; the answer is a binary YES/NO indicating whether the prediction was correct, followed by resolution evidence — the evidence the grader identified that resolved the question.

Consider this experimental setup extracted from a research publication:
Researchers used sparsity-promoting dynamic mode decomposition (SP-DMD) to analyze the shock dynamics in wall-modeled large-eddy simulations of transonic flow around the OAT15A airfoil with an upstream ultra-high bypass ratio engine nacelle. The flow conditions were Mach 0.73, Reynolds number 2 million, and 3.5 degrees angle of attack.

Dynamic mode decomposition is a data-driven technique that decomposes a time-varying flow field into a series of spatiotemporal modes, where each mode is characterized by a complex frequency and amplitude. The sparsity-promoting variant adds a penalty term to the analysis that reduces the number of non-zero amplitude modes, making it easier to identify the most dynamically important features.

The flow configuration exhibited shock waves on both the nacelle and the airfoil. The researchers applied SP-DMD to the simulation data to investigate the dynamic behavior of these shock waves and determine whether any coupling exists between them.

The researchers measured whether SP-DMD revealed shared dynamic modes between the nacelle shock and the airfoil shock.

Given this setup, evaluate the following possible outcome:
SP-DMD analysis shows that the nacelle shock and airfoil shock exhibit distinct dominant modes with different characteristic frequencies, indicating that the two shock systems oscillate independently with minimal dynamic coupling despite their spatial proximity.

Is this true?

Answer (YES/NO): NO